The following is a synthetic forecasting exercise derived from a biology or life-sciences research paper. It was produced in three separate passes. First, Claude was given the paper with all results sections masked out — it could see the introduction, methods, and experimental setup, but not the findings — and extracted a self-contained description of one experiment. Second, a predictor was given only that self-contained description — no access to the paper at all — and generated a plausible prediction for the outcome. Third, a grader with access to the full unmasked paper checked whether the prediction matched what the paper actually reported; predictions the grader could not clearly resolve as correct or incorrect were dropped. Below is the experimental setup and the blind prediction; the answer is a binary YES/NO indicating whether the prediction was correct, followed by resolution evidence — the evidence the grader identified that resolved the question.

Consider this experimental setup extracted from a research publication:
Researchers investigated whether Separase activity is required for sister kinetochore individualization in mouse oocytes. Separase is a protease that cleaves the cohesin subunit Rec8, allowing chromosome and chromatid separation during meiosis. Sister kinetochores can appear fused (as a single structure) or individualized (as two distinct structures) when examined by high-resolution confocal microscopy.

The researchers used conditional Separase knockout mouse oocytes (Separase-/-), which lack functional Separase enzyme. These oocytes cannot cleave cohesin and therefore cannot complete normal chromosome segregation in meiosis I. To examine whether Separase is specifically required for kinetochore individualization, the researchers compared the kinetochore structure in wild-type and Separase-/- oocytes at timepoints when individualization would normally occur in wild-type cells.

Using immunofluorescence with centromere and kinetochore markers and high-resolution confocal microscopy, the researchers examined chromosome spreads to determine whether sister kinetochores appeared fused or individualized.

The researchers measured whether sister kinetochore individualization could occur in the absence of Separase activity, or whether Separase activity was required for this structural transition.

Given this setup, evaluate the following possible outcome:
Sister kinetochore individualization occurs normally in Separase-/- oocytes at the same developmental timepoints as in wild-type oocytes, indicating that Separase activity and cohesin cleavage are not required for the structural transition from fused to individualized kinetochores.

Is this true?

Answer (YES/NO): NO